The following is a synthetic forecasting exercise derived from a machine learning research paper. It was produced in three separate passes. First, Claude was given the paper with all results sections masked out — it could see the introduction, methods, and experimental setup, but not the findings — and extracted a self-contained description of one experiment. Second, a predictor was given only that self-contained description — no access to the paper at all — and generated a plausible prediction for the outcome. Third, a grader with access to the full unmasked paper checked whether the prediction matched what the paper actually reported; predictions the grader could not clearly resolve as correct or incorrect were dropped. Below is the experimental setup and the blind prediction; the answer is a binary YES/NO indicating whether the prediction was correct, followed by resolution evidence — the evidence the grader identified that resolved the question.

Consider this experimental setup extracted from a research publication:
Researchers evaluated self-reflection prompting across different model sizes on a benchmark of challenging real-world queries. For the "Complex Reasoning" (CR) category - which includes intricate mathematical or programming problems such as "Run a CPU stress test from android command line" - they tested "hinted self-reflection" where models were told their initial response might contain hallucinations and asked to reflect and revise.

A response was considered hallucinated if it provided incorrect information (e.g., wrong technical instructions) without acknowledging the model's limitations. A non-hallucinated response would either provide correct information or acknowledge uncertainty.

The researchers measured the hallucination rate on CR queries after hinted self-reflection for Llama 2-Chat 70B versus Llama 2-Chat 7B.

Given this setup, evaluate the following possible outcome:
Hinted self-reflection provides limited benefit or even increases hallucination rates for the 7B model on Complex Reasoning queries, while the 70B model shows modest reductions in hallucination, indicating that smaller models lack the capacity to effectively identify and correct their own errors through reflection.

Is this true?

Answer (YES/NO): NO